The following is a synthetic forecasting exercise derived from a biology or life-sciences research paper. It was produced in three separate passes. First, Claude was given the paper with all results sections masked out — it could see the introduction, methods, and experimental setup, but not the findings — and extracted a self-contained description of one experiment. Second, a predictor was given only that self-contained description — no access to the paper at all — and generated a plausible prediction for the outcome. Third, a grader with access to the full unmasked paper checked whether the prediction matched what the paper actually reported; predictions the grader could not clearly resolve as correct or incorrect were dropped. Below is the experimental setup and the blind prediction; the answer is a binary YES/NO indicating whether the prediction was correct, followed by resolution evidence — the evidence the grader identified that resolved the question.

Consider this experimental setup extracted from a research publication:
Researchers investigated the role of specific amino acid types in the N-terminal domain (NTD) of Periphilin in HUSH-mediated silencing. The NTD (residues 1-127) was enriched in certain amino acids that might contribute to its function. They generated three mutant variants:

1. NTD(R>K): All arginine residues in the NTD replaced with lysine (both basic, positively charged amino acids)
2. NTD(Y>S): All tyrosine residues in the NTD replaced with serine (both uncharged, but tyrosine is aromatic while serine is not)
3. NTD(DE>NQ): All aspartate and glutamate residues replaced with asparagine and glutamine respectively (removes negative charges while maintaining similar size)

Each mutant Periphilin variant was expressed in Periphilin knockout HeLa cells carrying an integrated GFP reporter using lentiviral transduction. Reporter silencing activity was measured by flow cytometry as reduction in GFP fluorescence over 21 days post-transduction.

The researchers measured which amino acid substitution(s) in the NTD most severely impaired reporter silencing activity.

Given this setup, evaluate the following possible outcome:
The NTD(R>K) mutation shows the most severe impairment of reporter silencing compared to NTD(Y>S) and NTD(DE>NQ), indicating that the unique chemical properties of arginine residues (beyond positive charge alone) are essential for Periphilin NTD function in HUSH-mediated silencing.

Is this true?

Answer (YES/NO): NO